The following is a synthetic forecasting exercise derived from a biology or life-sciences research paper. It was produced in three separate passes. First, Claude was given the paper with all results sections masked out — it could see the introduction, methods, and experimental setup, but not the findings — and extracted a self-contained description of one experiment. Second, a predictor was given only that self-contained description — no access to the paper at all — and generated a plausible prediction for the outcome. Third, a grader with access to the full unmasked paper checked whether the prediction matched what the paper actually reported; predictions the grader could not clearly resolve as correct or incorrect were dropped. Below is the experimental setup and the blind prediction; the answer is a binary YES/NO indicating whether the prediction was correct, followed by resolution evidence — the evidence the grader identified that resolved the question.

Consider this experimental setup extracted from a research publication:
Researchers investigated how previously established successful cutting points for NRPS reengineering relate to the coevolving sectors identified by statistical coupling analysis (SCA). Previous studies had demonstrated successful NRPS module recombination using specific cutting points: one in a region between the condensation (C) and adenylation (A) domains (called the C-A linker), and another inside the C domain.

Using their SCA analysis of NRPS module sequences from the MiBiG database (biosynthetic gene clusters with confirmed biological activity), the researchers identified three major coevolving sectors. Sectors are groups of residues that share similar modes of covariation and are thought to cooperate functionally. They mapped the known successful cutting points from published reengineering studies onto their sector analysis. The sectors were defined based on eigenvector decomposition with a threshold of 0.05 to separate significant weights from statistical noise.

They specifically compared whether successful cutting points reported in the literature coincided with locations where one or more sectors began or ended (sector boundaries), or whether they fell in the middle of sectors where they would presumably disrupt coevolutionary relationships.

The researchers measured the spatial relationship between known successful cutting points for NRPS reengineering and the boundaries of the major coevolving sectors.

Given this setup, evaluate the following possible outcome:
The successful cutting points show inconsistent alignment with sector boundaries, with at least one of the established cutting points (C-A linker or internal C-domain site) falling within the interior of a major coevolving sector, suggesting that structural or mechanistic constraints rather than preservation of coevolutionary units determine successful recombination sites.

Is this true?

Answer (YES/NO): NO